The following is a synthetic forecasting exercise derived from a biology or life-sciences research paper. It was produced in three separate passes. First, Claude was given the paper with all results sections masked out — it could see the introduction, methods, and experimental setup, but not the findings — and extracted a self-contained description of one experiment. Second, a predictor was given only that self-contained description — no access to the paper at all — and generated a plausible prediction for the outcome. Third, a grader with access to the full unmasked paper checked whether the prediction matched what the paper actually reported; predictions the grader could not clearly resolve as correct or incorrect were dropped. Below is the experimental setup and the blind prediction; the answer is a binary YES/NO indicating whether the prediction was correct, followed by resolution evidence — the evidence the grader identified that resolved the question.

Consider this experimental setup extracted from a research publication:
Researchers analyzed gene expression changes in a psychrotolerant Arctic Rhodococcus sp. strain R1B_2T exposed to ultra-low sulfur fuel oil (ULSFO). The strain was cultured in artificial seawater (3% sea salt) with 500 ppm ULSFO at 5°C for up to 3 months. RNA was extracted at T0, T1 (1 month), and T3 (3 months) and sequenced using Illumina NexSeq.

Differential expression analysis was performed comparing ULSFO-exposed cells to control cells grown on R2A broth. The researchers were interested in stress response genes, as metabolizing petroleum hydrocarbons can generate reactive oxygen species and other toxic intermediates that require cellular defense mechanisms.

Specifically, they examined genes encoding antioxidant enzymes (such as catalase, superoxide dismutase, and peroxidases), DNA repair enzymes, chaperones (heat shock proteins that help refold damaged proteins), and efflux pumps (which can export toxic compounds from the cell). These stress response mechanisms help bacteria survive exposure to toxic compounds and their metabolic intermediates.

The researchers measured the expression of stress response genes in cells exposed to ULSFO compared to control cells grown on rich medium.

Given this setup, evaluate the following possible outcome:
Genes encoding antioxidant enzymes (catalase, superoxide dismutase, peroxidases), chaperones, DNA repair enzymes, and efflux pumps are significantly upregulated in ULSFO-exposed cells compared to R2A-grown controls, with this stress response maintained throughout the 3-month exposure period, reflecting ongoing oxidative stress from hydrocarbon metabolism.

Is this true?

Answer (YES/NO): NO